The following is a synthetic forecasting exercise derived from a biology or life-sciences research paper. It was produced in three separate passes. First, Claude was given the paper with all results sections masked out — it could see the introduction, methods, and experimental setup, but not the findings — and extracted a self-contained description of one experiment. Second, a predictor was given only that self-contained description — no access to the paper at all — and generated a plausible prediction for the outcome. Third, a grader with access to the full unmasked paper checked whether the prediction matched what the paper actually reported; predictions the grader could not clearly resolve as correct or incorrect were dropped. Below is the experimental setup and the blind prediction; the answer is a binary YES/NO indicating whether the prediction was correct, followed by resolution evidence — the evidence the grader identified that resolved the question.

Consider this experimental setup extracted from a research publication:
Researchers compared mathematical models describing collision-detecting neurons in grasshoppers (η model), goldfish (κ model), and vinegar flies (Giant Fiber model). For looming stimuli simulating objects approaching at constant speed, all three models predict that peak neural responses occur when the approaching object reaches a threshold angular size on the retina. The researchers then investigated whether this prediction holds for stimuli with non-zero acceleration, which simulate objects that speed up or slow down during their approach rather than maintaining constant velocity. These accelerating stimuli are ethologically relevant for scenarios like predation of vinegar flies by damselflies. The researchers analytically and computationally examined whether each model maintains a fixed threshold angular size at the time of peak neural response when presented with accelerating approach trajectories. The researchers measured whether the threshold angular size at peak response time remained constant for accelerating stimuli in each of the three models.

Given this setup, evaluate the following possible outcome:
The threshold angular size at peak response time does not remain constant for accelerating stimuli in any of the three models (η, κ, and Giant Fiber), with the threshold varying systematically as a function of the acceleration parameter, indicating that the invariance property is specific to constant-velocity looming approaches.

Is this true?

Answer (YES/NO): NO